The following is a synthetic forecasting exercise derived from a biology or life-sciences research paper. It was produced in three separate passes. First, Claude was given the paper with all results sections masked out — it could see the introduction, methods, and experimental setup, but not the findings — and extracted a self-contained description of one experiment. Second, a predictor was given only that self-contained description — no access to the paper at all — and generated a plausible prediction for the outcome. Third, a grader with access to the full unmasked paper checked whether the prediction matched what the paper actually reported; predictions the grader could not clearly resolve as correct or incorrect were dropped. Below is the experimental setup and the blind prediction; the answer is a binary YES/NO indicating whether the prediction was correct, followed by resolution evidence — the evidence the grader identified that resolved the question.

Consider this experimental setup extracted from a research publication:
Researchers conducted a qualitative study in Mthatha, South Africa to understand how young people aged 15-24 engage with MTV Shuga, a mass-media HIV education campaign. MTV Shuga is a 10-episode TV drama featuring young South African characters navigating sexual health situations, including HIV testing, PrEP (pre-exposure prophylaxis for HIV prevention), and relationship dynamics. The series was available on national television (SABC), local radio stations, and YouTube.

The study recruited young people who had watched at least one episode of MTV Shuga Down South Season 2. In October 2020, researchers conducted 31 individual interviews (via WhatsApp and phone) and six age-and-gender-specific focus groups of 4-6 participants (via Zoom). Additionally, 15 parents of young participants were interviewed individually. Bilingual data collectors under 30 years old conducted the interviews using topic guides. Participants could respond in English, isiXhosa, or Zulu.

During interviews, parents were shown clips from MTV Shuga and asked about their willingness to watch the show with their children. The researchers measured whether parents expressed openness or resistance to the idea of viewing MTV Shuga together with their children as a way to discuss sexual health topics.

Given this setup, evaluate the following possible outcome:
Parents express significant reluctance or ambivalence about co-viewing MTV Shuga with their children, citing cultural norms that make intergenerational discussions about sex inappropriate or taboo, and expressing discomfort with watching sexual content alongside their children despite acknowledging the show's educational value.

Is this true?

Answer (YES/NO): NO